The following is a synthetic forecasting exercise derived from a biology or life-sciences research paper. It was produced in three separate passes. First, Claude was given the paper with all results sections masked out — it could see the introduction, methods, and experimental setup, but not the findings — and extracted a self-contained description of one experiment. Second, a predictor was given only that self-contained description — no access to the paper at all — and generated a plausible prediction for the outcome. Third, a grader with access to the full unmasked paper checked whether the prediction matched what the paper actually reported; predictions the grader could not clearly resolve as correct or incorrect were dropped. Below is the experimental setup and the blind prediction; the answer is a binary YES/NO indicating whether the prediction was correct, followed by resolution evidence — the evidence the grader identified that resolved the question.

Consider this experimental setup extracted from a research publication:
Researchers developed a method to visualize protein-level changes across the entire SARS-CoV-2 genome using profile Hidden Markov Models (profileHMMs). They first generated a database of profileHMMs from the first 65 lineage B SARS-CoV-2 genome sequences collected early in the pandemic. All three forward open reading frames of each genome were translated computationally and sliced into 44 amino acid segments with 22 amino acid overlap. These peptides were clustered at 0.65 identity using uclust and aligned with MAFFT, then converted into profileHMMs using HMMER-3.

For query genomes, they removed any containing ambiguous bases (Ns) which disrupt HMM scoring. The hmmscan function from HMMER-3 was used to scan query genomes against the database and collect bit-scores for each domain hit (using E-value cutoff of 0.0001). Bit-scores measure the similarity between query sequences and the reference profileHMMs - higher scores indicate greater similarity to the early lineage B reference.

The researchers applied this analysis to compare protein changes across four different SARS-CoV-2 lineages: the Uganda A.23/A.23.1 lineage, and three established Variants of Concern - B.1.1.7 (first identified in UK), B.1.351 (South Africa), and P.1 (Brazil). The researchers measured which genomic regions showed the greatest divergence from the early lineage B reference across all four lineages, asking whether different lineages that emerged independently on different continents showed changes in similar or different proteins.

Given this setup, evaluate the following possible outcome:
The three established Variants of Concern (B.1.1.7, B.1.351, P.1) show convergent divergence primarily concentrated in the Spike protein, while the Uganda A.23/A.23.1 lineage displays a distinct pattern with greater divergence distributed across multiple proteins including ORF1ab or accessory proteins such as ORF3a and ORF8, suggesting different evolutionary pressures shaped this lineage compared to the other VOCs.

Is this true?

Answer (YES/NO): NO